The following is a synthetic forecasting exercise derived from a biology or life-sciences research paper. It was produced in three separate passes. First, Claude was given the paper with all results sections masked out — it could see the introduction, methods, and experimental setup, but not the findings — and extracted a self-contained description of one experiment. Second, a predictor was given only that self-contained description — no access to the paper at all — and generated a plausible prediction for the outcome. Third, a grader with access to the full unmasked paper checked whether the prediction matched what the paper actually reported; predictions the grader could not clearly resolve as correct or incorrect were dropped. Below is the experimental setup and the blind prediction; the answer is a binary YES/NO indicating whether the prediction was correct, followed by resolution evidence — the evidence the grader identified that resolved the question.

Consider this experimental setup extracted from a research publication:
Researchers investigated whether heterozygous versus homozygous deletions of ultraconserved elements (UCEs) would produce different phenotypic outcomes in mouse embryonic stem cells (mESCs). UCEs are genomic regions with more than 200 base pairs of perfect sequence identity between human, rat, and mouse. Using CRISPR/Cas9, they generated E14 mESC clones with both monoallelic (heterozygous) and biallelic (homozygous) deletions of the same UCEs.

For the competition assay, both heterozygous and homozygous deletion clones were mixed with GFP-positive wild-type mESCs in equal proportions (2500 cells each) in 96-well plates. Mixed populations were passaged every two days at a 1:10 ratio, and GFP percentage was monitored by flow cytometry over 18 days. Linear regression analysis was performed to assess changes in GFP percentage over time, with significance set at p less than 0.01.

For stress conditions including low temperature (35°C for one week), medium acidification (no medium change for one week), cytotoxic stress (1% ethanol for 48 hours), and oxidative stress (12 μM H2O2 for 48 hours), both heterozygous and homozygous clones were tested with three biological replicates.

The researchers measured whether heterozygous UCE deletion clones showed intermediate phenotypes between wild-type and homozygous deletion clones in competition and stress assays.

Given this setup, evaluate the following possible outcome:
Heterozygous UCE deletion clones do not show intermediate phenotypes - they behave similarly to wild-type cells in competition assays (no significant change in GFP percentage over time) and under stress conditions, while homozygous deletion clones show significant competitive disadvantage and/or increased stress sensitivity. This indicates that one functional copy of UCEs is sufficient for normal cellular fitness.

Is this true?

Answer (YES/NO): NO